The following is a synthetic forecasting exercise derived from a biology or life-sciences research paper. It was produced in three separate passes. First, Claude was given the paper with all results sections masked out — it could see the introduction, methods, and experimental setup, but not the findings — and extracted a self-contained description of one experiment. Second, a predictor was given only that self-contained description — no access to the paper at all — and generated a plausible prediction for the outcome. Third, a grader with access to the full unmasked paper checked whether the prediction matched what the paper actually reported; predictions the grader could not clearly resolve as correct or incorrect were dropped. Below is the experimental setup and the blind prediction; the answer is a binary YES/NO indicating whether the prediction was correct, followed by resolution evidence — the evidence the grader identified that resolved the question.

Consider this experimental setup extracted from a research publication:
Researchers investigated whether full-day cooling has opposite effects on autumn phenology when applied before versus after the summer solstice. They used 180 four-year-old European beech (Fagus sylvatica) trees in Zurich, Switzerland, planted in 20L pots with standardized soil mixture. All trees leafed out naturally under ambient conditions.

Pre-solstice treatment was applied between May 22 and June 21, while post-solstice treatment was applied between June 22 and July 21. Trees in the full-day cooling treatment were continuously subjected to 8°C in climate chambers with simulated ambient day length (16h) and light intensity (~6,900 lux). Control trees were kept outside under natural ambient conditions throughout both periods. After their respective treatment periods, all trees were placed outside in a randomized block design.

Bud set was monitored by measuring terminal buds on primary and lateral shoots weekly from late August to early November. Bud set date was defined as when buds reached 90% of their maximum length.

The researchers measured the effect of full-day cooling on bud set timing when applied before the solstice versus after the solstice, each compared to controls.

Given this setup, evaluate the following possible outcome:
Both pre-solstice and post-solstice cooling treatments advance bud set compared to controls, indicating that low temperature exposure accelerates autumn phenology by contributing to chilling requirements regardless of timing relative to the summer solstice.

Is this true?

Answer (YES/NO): NO